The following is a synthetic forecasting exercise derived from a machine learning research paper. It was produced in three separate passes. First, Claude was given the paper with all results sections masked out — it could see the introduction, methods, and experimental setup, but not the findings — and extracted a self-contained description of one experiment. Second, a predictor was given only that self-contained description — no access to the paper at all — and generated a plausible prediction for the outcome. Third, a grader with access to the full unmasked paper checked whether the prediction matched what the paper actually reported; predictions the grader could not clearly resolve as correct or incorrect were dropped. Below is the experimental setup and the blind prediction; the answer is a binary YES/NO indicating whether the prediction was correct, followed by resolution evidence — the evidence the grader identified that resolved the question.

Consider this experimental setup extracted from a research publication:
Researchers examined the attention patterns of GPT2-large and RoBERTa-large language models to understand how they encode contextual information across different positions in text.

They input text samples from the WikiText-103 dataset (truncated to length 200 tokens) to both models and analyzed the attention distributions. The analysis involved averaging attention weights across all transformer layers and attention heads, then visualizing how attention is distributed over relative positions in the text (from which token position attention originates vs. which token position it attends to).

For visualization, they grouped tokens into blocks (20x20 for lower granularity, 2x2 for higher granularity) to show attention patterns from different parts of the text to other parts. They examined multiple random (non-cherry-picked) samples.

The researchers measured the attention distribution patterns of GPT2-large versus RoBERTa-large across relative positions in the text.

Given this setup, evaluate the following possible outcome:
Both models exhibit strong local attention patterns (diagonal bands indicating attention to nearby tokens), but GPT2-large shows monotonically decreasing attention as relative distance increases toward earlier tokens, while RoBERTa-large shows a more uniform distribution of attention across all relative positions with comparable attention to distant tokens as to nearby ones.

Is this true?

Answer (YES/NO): NO